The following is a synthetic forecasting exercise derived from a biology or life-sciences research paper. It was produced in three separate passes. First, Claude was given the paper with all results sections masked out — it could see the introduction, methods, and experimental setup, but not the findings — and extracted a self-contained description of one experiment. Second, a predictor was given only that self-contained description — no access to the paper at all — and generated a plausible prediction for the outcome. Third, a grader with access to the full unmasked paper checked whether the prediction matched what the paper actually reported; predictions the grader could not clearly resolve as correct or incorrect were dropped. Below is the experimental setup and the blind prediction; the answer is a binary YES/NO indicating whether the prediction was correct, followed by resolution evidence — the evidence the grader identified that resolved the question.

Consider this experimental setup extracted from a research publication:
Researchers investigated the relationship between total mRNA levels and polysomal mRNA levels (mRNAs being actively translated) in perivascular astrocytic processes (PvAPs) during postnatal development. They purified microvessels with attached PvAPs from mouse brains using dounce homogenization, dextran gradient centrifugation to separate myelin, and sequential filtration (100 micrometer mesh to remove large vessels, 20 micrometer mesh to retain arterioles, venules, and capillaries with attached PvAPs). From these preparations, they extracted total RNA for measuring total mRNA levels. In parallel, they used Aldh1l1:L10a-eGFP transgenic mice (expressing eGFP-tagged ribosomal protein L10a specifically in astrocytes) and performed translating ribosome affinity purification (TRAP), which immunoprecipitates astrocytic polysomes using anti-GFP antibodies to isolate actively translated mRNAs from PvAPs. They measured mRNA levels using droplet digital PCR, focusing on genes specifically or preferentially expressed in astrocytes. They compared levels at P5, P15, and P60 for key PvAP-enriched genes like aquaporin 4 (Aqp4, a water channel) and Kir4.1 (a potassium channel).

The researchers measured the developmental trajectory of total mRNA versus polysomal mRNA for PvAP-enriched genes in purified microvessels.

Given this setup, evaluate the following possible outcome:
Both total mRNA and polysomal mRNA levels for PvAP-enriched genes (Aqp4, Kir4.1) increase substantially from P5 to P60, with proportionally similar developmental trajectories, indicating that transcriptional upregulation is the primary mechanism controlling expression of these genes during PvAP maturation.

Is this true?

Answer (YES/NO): NO